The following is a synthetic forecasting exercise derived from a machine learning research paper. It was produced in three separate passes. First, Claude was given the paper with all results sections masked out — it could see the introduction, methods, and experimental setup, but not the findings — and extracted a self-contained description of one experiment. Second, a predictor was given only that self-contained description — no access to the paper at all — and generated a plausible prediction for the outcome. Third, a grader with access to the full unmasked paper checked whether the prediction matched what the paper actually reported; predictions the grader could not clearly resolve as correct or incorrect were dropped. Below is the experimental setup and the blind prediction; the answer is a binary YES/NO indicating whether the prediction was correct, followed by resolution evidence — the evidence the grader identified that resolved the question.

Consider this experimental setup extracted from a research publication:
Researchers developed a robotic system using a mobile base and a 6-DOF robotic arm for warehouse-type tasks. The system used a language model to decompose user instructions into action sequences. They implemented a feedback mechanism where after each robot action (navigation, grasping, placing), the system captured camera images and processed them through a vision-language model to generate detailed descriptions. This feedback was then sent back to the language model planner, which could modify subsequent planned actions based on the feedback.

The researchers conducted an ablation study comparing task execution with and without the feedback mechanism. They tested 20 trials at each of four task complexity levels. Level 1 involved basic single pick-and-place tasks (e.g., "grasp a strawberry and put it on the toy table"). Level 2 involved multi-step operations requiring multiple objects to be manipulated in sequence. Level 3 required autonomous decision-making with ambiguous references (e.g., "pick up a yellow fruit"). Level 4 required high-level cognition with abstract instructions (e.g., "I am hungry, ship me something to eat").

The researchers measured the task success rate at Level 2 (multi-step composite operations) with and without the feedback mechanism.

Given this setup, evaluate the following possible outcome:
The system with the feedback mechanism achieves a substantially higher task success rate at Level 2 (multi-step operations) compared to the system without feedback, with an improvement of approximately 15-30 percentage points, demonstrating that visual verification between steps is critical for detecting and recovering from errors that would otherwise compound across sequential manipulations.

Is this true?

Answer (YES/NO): NO